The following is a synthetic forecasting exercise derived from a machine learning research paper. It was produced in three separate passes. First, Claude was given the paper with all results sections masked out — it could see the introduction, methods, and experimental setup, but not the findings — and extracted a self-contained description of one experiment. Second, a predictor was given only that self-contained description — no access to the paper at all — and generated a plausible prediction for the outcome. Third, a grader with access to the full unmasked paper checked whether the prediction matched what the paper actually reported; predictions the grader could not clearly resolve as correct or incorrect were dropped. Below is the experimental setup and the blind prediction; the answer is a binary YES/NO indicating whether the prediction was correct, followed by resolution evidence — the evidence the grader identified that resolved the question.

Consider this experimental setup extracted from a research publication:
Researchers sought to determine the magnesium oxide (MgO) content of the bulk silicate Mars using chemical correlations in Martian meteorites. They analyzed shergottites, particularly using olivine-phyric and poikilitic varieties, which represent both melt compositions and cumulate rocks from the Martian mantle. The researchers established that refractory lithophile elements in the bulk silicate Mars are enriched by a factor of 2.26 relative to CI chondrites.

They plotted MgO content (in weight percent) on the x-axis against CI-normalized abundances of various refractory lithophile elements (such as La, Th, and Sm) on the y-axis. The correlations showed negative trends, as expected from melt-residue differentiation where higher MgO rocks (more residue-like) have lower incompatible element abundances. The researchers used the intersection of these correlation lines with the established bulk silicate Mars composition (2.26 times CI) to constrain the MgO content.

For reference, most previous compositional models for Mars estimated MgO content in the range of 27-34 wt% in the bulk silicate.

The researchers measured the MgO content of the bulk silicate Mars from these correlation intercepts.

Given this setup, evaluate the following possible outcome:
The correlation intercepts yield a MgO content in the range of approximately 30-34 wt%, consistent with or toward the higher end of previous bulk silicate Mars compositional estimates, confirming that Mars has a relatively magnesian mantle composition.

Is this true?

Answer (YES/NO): YES